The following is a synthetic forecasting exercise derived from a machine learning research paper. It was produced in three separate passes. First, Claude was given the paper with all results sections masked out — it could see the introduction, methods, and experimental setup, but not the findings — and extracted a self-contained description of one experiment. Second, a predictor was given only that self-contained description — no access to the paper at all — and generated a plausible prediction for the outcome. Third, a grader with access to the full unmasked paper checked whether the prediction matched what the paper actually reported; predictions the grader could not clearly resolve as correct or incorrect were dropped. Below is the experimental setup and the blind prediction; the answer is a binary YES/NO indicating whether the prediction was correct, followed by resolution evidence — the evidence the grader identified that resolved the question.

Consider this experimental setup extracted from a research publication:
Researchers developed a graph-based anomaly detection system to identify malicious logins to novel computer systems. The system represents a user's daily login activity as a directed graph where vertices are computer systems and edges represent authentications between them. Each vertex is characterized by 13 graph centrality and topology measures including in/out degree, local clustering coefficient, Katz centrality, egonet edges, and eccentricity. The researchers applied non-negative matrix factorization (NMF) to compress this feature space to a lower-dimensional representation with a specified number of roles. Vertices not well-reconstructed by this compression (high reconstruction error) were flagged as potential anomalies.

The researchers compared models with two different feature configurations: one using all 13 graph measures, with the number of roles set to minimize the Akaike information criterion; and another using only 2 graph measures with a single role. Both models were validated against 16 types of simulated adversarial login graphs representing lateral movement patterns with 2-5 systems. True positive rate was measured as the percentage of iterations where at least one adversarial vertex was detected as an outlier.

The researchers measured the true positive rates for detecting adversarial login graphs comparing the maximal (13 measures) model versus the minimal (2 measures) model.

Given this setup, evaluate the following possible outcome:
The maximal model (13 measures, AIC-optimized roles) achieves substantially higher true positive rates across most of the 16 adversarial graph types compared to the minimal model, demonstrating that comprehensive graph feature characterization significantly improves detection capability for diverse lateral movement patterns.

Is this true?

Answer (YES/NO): NO